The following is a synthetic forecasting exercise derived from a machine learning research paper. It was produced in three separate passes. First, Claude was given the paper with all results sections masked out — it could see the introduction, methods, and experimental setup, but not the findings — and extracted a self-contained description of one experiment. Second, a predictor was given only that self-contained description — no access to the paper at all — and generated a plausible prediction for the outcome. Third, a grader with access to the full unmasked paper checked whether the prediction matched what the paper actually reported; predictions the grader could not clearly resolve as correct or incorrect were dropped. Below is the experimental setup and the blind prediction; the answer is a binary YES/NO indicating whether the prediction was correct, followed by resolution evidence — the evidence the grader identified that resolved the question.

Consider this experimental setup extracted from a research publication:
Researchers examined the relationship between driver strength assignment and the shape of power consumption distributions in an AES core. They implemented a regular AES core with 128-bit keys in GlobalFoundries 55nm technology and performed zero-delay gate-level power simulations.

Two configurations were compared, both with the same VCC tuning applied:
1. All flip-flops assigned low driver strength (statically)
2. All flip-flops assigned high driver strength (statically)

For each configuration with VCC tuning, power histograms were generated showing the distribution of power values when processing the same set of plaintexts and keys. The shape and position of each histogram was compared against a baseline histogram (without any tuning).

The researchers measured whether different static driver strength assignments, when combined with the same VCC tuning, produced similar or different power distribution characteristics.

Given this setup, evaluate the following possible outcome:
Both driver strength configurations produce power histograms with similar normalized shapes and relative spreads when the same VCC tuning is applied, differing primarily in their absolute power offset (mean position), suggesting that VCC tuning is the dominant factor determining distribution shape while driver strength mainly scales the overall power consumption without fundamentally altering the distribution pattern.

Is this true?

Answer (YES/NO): NO